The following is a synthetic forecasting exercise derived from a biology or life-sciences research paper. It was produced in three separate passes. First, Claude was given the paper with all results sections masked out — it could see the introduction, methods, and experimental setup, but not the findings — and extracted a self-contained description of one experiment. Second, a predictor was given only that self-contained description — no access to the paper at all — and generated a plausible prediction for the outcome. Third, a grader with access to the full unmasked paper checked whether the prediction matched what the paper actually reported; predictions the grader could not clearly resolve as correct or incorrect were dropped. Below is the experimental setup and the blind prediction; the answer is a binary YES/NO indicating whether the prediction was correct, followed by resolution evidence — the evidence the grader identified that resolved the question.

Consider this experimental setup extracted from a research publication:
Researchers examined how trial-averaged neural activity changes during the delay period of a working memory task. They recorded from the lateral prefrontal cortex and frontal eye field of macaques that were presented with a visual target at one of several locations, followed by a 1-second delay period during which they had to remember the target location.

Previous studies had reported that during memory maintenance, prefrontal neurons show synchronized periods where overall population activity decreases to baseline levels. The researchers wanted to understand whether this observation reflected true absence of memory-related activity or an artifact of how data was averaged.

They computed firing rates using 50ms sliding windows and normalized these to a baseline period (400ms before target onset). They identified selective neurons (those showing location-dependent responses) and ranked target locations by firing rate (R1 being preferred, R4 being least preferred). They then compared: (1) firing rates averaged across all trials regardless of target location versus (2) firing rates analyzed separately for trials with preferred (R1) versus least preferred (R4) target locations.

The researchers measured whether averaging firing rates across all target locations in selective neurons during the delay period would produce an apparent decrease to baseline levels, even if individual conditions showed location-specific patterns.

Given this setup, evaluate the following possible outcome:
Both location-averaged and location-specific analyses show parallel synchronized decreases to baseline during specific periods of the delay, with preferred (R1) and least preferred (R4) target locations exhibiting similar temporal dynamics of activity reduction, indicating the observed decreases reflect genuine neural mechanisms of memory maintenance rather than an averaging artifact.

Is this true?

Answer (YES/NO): NO